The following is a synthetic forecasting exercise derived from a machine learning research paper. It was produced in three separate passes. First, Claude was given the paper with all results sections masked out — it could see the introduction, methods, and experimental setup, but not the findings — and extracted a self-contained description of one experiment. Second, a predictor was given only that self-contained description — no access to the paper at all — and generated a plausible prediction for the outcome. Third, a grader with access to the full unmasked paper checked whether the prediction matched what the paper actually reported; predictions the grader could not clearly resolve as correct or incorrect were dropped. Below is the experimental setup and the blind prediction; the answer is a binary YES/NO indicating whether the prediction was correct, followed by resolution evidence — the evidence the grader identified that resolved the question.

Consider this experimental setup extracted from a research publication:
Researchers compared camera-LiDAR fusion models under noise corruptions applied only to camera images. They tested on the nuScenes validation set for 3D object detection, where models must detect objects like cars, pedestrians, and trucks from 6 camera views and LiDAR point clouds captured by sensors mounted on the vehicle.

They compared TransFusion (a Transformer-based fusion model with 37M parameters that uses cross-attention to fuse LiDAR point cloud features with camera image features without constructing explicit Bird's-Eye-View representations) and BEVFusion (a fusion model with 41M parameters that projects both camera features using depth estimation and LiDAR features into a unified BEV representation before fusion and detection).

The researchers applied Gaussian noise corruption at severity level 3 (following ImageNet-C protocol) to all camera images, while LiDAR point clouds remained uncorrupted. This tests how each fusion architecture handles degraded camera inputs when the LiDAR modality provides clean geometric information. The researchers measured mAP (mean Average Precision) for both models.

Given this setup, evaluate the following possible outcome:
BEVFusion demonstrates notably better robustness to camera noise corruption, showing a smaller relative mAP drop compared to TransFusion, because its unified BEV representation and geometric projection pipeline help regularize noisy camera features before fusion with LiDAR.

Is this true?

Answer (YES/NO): NO